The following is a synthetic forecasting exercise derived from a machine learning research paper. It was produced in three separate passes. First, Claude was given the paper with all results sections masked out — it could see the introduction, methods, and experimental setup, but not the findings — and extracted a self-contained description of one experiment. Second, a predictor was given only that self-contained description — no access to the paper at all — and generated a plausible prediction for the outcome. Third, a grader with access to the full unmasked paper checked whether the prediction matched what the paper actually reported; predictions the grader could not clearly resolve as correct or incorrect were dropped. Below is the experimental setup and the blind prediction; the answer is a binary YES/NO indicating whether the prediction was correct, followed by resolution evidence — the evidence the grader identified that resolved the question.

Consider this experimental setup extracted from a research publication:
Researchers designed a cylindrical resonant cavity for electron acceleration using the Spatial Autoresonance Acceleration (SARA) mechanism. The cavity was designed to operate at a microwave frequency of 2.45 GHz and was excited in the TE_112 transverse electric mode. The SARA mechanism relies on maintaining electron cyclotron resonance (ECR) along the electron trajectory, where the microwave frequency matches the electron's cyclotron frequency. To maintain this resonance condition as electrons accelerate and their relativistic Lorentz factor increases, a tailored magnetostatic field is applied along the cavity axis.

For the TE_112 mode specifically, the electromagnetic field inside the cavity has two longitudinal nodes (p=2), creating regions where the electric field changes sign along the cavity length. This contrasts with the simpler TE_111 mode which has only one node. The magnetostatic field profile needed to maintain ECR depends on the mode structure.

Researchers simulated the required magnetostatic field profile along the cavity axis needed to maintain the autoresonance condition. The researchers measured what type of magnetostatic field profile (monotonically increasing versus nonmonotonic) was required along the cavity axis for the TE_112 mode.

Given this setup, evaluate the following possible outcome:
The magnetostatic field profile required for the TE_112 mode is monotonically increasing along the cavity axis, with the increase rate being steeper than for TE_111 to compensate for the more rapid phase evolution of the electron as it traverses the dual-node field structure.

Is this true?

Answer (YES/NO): NO